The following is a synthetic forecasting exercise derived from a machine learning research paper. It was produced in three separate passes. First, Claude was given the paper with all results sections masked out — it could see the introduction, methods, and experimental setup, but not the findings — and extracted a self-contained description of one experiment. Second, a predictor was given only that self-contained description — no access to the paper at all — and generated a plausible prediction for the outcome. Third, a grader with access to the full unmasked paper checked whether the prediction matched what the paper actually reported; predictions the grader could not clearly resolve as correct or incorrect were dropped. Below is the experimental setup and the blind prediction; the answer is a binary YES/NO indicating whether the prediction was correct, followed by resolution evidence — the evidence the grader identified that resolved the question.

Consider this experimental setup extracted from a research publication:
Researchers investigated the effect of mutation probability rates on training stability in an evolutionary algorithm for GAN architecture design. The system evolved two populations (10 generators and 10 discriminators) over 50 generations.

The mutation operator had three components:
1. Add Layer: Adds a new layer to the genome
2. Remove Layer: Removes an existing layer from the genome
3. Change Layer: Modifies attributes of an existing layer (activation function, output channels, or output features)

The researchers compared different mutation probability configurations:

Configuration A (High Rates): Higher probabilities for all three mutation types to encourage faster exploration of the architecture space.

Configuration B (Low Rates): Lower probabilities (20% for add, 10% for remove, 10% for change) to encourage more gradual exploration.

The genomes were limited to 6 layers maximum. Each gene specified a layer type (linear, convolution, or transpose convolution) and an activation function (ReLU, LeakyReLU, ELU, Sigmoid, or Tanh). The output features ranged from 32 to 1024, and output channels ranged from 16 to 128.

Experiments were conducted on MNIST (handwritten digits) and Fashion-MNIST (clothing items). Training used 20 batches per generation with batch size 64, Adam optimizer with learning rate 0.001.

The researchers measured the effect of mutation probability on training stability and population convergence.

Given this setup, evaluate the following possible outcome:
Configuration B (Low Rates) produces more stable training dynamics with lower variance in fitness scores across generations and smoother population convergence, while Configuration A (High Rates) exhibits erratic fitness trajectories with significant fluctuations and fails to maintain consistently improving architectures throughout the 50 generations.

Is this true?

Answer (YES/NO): NO